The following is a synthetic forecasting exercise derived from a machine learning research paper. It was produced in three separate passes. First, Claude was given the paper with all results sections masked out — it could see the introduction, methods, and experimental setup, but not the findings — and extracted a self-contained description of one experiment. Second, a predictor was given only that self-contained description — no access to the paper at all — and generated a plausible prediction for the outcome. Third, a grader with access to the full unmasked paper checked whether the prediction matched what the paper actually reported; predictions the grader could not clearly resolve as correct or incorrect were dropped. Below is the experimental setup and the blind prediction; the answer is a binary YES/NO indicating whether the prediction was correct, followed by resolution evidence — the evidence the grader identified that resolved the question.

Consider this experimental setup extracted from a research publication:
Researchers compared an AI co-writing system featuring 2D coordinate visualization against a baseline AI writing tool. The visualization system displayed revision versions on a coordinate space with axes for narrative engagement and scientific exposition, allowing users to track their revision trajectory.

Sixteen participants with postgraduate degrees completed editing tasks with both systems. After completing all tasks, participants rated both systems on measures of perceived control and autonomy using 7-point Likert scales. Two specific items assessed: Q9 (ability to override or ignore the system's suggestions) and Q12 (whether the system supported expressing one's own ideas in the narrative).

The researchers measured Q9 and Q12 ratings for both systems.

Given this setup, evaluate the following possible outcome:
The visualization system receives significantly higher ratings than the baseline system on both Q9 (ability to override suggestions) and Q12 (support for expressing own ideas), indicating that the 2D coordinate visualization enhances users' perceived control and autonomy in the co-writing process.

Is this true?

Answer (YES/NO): NO